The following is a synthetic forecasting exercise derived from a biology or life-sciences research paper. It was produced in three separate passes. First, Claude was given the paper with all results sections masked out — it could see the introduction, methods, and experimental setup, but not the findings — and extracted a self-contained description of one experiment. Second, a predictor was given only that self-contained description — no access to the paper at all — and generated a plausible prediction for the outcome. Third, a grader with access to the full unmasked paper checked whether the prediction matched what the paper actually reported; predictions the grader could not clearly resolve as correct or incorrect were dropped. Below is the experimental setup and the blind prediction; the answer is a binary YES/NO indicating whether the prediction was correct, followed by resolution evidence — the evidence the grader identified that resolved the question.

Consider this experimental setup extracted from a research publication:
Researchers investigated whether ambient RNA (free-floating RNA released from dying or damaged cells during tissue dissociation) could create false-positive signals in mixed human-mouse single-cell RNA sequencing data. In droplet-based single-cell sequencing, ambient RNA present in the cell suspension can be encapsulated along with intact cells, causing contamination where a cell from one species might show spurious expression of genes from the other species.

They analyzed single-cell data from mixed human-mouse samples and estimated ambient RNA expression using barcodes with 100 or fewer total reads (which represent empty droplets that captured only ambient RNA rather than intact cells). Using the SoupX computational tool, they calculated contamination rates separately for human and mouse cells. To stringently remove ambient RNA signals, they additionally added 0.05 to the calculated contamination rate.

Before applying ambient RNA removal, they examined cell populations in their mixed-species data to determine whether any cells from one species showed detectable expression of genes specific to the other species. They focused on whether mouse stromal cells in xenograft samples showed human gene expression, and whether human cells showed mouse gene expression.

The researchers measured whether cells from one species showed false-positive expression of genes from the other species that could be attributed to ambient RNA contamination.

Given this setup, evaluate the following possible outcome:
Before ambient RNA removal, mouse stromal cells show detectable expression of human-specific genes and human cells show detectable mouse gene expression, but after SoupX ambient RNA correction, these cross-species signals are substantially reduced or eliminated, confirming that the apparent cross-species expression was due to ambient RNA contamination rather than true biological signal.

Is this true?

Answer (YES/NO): NO